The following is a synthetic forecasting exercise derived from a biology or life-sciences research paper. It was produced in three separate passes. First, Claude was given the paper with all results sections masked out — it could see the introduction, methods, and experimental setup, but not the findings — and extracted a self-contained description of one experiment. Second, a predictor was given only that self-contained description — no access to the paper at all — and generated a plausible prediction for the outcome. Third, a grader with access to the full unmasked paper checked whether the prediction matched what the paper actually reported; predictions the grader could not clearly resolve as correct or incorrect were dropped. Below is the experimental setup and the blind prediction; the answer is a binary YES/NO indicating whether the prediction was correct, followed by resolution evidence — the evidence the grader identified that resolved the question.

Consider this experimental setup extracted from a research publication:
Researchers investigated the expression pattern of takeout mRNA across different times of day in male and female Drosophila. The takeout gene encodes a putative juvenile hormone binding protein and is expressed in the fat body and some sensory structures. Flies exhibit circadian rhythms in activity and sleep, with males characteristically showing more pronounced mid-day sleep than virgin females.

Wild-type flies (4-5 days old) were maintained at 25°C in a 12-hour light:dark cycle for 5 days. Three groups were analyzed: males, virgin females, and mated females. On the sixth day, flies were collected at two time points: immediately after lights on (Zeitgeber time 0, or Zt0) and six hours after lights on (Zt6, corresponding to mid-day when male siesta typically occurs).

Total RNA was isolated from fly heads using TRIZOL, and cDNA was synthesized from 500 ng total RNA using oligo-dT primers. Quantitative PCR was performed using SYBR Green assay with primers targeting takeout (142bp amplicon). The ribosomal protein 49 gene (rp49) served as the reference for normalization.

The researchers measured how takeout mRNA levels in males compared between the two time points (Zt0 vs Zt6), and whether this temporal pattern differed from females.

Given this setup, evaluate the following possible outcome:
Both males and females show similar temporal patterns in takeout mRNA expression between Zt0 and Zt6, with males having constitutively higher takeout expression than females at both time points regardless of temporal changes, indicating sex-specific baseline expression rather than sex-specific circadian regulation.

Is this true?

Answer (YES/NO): NO